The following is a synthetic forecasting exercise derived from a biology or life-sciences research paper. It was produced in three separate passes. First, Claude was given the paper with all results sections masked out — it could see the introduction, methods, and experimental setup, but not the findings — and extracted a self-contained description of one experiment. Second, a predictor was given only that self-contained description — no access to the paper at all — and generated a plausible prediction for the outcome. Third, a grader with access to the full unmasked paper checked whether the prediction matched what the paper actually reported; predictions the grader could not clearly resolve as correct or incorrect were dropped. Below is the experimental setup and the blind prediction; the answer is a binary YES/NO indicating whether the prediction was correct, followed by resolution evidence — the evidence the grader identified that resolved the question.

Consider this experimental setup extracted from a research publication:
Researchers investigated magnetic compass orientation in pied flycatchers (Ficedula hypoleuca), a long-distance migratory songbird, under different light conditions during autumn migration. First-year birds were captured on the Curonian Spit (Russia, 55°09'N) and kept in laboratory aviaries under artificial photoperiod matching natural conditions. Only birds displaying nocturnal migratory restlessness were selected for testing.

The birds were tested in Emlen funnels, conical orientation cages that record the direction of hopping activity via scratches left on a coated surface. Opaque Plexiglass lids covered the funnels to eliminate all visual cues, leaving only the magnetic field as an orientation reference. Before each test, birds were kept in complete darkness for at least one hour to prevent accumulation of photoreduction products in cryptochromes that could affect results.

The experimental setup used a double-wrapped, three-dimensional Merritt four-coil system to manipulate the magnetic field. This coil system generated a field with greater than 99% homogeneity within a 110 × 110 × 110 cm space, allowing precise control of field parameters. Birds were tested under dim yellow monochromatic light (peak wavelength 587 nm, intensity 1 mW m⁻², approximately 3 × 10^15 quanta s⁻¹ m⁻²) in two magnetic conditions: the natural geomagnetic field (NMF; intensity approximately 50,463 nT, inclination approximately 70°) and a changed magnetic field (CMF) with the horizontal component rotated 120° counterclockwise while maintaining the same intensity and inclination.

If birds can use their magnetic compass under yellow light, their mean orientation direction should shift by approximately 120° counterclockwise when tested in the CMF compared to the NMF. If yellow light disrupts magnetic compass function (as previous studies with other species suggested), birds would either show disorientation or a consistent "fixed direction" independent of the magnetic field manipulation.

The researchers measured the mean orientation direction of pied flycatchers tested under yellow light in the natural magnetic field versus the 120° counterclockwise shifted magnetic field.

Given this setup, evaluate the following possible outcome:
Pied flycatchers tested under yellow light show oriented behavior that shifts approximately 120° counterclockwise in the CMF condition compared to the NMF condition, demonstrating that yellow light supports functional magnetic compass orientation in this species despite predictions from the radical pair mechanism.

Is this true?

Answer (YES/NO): YES